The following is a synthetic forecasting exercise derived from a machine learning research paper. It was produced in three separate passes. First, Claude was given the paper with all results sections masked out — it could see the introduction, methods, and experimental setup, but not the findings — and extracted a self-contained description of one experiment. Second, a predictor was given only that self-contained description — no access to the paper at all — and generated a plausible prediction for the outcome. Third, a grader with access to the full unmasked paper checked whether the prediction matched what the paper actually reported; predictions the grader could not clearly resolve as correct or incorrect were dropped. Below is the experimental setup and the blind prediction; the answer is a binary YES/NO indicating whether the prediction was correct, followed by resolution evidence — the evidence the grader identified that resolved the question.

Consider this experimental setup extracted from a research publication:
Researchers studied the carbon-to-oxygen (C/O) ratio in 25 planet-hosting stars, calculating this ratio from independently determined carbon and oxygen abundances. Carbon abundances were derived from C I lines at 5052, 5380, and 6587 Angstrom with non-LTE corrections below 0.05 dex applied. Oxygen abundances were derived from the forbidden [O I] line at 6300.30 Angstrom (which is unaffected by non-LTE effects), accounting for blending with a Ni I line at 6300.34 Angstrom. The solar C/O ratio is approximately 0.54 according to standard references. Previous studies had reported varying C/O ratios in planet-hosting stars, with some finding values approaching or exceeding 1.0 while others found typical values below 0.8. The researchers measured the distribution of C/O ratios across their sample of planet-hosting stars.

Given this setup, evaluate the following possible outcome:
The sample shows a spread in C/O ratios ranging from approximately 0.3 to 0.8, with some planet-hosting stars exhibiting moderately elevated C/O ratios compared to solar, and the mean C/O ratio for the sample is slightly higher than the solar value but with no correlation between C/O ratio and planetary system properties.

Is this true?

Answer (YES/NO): NO